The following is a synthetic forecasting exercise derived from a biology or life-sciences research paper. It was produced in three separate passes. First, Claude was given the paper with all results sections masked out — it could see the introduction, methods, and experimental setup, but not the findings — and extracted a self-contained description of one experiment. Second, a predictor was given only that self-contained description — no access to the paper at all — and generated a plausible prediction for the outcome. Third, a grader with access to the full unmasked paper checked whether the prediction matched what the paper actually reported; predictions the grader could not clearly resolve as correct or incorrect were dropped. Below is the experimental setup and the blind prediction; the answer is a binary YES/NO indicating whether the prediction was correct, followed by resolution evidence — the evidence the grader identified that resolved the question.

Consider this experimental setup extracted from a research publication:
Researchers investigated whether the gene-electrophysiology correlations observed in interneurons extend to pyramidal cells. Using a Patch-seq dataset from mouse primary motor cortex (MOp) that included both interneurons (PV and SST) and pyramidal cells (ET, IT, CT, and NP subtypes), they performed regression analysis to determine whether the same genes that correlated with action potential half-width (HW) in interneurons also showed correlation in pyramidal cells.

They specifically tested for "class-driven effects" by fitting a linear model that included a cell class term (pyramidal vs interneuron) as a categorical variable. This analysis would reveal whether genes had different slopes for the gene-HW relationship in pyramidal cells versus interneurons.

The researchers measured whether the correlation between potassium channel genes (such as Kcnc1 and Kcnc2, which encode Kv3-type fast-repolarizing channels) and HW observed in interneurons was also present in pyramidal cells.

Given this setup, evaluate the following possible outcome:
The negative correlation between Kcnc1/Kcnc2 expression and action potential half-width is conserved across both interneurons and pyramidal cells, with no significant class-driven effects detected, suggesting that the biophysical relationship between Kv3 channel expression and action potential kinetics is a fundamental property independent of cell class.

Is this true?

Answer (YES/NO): NO